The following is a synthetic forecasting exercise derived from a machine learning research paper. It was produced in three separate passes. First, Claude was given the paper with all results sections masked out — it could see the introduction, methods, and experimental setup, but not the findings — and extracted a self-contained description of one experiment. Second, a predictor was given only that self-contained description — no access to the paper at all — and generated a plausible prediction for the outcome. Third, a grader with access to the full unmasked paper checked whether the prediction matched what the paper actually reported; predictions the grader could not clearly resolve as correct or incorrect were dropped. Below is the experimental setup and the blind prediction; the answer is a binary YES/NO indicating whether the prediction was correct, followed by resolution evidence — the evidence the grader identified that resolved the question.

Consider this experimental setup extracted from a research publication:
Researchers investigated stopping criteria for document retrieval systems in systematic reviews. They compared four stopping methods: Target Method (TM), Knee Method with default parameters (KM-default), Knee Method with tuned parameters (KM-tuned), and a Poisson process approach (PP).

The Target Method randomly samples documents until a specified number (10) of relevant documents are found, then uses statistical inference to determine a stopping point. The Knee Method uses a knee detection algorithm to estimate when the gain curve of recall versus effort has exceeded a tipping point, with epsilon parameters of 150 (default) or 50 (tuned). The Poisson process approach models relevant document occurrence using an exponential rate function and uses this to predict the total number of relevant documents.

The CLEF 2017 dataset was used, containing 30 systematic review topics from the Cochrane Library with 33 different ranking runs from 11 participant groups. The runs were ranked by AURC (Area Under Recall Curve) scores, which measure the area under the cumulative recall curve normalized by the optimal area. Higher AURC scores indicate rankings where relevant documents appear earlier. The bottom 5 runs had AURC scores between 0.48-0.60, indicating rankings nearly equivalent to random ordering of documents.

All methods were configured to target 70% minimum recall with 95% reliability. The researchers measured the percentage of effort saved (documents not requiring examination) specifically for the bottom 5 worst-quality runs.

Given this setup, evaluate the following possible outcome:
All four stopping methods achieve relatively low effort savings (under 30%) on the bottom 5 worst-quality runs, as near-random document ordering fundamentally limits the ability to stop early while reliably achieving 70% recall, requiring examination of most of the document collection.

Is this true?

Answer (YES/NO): YES